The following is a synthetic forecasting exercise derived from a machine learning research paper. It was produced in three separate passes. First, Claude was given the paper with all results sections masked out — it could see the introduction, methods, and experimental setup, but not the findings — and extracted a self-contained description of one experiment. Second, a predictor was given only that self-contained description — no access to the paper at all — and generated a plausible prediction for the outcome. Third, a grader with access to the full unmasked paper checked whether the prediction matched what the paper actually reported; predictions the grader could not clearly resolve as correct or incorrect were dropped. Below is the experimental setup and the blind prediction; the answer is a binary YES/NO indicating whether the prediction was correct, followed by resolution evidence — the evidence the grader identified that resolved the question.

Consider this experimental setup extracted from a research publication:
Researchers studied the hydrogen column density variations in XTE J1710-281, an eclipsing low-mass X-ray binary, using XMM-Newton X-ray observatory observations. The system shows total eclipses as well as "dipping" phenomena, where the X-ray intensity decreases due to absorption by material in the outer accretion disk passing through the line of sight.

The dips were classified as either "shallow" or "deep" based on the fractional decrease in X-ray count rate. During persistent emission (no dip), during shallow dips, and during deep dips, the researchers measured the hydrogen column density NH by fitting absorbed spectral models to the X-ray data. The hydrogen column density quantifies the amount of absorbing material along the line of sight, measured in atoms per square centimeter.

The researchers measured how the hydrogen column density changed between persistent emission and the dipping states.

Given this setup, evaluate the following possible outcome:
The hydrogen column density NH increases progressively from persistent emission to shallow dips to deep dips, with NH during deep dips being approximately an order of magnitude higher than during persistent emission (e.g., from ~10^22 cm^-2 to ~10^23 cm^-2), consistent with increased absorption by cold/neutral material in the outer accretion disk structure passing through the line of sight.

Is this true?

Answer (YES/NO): NO